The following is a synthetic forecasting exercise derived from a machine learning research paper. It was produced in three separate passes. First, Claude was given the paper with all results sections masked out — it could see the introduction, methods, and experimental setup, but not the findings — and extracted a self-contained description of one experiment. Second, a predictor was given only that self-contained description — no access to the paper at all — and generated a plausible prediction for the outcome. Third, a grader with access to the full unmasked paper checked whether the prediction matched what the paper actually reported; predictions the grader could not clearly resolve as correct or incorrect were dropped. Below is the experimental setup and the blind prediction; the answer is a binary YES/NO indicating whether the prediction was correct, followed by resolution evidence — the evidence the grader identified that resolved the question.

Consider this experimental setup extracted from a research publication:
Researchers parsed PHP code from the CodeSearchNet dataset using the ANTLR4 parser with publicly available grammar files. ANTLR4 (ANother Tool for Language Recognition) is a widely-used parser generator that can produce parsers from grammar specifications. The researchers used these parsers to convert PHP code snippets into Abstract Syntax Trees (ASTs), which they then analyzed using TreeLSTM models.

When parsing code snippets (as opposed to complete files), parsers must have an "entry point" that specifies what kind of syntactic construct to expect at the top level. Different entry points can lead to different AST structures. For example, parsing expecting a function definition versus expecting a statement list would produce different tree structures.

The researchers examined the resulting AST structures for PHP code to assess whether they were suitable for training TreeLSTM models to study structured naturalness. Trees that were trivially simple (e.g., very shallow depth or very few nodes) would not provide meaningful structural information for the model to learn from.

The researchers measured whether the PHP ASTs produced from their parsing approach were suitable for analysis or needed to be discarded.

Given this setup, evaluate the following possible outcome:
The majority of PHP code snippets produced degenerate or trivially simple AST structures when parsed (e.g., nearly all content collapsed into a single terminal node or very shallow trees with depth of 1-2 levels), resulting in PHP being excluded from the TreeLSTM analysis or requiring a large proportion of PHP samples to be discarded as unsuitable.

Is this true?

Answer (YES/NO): YES